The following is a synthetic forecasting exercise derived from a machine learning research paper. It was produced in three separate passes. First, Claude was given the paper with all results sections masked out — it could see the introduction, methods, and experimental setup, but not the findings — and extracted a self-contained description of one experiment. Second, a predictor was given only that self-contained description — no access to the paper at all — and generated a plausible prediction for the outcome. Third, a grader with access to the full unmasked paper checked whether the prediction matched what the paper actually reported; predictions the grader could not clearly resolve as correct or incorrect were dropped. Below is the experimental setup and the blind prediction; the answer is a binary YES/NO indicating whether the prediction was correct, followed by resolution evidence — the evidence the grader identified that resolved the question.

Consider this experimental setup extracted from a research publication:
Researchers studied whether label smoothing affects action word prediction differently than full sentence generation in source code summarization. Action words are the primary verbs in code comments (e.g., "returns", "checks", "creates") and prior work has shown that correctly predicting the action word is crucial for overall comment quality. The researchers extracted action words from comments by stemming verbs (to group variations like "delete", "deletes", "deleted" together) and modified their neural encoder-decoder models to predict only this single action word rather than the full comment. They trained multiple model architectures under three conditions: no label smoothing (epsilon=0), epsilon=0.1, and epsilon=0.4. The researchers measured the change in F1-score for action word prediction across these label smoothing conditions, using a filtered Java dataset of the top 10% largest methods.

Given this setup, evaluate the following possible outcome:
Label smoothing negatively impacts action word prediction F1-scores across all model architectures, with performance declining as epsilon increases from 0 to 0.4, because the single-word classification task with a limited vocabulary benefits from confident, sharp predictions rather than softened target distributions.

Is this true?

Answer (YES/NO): NO